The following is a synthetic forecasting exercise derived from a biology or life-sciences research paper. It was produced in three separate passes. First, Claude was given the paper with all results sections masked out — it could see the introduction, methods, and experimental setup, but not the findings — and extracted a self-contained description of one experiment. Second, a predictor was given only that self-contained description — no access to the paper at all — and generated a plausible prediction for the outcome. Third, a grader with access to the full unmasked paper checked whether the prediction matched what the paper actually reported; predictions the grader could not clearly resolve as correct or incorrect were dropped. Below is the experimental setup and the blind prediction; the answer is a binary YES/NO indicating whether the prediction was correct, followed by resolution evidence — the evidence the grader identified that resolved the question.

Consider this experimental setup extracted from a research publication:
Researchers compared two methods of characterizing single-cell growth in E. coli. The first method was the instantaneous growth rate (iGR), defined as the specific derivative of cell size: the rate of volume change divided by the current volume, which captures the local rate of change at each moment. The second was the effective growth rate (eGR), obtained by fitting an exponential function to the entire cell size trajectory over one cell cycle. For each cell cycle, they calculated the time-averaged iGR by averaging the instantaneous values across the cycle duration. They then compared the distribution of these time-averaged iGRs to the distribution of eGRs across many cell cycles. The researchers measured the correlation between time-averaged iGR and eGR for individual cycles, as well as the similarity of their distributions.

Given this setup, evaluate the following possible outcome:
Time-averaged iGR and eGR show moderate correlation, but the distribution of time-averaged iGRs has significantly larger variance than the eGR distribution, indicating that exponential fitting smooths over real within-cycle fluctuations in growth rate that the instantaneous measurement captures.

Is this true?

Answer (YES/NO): NO